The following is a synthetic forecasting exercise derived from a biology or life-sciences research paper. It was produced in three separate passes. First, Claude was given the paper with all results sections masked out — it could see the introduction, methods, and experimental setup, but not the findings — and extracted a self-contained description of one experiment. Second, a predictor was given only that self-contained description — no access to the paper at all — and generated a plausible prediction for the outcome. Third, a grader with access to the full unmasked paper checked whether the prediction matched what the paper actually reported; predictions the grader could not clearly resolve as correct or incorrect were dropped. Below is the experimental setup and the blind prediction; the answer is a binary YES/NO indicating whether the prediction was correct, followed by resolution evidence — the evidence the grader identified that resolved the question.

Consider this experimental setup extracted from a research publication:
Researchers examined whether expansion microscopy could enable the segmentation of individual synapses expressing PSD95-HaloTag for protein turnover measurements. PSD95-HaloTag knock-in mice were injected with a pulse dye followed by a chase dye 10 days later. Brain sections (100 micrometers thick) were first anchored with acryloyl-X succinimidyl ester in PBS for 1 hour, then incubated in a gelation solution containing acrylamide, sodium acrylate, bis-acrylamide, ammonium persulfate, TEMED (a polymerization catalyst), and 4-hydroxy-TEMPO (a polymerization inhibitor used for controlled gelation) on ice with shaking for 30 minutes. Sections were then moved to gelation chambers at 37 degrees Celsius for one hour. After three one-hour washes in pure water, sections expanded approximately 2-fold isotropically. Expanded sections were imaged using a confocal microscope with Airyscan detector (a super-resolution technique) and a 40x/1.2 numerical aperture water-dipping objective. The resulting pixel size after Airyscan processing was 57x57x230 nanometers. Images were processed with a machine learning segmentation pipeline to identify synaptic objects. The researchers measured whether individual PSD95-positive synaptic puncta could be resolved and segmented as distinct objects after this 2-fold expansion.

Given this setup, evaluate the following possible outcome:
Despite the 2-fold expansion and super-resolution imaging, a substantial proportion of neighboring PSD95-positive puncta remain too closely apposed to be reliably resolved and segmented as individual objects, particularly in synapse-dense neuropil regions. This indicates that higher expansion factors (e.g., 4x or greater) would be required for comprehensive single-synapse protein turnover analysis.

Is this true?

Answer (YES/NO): NO